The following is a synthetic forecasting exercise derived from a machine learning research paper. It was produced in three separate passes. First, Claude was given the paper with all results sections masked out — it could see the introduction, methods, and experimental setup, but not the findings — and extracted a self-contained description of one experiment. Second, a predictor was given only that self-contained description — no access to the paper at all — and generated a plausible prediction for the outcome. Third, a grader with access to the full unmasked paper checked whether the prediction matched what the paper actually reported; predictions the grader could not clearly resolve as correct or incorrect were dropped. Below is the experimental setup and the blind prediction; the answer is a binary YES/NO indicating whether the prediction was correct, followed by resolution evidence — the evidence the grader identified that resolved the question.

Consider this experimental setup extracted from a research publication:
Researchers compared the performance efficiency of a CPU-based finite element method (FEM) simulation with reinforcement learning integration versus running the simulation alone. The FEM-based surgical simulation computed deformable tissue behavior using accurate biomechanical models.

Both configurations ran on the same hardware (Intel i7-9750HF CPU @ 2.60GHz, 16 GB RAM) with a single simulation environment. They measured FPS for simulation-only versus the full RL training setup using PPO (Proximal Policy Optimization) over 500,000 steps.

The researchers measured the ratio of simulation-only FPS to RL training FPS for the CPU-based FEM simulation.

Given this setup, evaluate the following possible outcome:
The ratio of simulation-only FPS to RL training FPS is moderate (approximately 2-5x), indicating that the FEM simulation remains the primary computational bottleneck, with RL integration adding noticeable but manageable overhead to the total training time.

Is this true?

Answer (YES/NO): NO